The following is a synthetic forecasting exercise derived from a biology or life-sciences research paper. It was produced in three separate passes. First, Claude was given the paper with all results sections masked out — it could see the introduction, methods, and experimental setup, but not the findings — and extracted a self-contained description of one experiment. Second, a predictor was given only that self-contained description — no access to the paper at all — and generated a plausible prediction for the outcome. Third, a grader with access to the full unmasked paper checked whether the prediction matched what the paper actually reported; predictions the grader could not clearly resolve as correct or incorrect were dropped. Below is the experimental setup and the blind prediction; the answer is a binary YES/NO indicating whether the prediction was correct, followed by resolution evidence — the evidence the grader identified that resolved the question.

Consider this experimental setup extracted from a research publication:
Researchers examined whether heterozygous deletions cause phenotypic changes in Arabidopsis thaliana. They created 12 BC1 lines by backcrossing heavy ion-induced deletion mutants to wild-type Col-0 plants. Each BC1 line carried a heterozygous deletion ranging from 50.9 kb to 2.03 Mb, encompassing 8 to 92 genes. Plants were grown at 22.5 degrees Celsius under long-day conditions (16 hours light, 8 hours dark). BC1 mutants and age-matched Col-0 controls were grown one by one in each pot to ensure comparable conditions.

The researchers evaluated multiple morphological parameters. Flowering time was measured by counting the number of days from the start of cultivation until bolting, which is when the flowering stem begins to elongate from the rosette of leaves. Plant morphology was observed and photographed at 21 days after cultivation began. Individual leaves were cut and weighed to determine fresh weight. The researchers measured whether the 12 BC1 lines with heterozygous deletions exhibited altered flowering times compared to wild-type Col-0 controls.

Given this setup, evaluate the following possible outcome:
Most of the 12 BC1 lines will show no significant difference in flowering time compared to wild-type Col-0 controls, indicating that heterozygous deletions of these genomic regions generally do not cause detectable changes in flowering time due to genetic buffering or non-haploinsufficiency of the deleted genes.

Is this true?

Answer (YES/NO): NO